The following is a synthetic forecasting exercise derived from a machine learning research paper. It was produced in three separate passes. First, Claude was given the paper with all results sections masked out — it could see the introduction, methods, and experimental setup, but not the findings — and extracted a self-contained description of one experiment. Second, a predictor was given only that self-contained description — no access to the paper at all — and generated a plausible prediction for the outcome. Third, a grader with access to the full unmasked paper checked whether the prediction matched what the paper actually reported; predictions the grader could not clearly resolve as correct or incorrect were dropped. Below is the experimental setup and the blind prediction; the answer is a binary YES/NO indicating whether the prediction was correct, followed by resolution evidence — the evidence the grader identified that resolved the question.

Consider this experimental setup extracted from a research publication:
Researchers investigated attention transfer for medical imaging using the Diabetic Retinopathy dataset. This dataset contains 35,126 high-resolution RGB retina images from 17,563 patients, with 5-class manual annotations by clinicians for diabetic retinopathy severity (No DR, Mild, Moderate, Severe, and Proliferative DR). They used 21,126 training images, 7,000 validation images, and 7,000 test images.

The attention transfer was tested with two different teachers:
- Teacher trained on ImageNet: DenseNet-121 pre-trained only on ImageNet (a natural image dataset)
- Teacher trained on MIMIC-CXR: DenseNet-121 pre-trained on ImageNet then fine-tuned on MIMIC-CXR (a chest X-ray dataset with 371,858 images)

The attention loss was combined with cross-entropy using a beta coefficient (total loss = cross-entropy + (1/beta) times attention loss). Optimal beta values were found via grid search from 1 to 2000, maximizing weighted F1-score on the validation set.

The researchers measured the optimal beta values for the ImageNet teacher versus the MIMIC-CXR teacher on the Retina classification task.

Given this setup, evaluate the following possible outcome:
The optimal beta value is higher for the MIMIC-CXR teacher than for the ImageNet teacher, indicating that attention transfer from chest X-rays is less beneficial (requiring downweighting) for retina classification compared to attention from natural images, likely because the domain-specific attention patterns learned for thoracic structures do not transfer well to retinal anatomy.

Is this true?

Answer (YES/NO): NO